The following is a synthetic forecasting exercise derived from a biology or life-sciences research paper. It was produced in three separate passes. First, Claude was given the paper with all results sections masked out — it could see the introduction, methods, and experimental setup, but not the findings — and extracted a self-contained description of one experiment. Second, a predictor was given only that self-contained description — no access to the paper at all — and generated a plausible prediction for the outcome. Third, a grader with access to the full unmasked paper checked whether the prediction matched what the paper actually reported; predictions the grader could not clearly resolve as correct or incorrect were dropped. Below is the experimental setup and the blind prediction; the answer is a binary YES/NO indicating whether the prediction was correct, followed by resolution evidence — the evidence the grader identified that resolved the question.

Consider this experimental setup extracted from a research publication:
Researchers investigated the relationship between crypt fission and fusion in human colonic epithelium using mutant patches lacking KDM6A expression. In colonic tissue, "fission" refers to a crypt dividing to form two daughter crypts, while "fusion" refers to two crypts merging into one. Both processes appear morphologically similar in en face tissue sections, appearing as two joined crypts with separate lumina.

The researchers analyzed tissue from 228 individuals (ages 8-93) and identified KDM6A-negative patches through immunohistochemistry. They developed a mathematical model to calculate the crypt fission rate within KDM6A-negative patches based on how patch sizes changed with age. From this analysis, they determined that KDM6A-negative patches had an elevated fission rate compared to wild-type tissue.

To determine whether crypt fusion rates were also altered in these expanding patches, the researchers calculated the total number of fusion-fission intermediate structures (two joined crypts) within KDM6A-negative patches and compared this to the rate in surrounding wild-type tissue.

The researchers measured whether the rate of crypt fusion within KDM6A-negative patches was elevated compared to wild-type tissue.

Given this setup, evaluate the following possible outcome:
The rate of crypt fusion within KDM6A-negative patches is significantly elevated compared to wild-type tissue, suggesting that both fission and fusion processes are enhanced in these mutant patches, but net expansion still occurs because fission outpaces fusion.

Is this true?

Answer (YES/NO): NO